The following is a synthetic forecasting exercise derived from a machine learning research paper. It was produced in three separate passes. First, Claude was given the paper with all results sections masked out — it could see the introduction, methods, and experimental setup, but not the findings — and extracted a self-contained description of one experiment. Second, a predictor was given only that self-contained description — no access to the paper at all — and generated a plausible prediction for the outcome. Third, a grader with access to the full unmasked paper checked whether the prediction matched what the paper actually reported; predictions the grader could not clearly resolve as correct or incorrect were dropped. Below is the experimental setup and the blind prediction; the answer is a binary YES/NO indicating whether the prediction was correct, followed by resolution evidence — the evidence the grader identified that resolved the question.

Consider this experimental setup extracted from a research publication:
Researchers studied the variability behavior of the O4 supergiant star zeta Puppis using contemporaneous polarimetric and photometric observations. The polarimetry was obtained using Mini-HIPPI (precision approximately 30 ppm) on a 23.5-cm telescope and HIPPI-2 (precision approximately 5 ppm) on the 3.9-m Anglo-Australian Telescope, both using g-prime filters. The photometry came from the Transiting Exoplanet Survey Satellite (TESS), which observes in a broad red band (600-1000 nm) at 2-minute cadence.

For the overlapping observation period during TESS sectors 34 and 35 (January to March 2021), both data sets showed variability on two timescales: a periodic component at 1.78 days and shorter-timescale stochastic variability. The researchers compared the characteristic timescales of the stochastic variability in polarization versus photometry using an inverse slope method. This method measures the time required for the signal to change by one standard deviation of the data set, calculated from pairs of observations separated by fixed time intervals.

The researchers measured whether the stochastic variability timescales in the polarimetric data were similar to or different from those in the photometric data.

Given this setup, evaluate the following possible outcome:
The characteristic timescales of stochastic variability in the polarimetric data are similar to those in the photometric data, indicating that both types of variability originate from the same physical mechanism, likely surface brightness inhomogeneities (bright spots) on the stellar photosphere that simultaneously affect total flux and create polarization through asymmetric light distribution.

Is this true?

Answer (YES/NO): NO